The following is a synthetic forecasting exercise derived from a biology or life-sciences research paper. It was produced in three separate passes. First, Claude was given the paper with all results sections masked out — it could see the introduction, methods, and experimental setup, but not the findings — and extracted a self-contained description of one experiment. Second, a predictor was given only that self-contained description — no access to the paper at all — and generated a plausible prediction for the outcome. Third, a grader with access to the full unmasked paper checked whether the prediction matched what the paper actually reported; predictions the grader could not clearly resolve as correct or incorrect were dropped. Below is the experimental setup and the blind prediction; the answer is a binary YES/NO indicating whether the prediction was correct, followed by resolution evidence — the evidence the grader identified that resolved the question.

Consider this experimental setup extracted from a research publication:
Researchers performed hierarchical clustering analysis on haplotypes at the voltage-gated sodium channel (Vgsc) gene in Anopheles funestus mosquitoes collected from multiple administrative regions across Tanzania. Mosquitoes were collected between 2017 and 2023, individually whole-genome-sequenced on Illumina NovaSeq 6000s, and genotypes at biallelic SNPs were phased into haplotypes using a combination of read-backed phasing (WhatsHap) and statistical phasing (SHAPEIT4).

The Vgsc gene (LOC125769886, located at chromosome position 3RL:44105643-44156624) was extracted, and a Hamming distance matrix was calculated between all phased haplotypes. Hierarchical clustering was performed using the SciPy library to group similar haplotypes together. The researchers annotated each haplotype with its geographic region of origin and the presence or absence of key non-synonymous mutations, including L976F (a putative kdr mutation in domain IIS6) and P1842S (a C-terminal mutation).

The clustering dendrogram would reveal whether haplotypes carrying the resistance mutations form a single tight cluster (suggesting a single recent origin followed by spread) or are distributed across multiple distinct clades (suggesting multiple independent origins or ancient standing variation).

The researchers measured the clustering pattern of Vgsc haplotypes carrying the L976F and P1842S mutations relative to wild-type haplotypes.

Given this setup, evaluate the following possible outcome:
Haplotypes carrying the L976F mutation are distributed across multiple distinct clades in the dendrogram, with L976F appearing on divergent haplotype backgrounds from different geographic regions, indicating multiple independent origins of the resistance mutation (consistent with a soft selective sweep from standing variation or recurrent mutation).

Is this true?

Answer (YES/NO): NO